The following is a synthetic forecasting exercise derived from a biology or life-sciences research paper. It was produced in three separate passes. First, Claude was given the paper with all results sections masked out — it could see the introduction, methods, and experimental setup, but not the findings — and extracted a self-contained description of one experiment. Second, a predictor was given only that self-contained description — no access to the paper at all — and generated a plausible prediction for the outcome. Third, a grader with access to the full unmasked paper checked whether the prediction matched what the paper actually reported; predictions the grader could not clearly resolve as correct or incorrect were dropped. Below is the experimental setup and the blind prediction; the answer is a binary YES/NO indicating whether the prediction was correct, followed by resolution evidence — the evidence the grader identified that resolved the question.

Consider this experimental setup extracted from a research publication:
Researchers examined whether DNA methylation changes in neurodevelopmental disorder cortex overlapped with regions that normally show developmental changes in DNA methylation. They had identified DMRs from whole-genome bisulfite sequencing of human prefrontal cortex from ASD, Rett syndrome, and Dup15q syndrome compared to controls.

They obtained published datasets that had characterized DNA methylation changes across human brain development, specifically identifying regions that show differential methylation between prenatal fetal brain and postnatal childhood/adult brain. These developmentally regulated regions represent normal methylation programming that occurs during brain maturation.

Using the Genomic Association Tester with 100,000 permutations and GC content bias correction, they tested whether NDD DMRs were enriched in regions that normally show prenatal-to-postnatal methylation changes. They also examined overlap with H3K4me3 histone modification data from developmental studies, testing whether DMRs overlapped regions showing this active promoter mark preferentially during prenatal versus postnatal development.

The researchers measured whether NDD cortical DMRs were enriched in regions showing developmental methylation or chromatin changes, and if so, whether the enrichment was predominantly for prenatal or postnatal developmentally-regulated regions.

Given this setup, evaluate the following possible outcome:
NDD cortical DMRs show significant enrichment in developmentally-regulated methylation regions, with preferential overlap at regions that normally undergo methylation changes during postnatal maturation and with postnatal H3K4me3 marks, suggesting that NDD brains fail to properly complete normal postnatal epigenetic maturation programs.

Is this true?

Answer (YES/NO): NO